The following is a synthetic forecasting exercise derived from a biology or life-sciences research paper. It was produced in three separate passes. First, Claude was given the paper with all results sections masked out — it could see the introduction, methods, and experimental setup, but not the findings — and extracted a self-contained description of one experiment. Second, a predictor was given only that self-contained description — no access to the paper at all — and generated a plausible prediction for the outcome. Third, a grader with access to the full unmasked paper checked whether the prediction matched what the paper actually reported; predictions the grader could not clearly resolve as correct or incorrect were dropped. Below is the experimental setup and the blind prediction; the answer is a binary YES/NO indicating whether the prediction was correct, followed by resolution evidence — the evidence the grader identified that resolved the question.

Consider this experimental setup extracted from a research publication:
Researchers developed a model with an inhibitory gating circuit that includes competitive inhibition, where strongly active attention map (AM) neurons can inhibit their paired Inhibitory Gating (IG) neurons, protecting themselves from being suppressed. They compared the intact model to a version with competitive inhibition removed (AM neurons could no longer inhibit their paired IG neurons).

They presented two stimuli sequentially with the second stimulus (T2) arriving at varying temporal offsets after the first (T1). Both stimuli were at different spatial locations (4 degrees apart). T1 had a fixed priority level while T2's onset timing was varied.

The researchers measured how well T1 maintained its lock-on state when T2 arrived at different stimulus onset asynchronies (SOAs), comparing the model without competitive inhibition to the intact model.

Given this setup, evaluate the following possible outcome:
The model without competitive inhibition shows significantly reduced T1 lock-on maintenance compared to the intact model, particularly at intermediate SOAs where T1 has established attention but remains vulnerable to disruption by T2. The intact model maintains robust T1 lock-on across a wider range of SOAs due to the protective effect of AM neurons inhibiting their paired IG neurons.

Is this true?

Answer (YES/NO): YES